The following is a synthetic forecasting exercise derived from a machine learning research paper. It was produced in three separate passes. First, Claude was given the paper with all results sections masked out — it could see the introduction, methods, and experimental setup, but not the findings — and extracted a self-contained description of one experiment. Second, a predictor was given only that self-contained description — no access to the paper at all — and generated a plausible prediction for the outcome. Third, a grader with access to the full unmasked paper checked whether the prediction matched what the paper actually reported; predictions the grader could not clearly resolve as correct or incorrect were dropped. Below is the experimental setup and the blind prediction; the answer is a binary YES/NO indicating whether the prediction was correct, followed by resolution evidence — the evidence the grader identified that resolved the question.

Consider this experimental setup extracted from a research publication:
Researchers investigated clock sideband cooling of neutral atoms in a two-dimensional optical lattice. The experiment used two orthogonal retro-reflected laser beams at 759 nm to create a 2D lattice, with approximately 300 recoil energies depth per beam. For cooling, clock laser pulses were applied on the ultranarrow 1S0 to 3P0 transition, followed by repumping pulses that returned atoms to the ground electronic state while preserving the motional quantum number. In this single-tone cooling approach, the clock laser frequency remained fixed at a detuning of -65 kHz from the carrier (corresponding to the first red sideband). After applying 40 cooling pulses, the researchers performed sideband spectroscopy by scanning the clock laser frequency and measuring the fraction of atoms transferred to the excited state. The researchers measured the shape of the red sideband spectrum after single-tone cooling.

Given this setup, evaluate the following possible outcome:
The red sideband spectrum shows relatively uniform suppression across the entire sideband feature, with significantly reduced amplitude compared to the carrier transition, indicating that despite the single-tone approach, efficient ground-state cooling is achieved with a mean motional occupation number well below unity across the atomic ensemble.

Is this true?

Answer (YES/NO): NO